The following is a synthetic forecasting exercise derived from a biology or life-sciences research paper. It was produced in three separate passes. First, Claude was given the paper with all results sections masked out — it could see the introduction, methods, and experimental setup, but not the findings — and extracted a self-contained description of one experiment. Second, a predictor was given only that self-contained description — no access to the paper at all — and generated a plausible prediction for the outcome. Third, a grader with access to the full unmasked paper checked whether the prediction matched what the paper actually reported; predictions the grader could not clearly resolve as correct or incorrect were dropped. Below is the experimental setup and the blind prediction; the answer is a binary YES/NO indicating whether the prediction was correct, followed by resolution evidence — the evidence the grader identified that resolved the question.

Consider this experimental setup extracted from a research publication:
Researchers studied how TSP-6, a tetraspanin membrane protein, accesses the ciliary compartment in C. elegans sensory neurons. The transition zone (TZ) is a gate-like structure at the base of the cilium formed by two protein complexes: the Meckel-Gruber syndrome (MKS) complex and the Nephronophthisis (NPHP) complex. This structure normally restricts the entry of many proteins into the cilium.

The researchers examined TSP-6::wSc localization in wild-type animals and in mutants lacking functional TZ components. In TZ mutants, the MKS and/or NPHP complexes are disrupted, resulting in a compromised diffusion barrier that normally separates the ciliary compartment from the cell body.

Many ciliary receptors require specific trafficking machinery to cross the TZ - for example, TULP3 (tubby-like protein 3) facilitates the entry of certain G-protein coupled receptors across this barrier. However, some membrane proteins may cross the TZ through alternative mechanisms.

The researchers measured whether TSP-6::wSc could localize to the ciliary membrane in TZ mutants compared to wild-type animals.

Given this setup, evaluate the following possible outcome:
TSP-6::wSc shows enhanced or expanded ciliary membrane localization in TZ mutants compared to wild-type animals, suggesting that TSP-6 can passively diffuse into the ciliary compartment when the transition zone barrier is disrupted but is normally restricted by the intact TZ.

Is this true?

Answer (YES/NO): NO